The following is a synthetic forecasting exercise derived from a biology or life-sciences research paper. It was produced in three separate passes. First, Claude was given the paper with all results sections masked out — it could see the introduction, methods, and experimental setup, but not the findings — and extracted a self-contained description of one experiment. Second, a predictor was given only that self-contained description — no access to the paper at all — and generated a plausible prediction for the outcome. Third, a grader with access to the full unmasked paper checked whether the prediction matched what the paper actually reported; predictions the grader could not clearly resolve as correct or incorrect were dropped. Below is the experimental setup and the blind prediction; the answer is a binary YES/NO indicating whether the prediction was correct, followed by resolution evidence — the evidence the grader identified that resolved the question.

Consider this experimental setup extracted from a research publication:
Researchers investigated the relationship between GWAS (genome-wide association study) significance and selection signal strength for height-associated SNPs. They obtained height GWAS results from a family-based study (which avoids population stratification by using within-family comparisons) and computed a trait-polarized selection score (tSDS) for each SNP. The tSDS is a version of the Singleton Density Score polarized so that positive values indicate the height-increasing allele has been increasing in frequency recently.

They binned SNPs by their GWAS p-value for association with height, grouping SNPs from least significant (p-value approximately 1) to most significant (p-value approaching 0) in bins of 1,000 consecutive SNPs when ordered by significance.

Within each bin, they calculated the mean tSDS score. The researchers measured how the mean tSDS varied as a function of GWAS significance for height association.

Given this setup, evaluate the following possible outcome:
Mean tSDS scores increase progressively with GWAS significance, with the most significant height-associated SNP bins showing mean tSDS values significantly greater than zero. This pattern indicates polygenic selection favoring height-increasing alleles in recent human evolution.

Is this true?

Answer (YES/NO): YES